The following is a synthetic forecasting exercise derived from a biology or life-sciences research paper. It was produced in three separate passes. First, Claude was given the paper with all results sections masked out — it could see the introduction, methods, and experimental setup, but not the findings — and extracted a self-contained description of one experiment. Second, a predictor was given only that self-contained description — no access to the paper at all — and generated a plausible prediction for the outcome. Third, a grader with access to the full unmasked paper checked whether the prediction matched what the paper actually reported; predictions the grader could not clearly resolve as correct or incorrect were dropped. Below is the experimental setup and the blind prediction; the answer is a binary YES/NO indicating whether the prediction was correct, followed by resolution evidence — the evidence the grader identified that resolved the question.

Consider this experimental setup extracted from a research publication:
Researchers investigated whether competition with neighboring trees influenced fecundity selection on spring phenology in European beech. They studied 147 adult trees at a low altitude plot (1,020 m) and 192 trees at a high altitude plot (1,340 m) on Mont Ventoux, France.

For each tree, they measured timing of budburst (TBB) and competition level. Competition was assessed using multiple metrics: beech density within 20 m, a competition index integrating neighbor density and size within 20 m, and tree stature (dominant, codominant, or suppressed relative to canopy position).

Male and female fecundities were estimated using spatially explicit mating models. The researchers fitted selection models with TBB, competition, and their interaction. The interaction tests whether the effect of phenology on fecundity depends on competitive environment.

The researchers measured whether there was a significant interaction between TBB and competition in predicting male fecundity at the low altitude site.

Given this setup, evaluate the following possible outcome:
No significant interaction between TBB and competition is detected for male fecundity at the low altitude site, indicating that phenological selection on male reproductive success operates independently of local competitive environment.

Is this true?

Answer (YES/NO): NO